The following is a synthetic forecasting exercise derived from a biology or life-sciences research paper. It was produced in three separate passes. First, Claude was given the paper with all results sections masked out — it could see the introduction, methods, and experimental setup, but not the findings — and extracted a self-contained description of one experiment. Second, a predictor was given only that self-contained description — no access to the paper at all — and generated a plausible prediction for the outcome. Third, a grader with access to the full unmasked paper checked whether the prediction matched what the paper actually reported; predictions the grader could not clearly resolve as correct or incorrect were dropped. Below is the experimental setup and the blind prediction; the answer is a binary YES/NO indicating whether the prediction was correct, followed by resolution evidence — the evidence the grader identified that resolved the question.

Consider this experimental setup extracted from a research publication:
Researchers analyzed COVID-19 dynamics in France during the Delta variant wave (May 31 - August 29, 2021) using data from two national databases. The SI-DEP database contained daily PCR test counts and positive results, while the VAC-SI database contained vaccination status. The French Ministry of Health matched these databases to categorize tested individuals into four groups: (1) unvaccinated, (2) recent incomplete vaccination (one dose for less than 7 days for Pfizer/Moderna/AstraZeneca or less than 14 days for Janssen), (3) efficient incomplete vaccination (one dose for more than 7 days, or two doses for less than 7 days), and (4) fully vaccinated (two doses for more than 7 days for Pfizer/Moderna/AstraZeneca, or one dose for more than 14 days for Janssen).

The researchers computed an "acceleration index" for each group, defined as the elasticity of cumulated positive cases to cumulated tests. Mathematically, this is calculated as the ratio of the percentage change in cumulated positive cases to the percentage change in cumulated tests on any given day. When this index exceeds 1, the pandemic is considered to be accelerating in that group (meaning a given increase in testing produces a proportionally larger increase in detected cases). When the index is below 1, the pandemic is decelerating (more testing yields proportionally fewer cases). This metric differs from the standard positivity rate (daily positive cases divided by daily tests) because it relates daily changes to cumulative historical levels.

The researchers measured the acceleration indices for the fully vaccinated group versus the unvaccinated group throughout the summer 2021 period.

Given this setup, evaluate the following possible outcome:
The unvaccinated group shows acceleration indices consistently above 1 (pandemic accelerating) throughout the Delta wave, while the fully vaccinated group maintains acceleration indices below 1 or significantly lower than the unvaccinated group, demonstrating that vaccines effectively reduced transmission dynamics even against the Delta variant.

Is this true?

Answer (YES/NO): NO